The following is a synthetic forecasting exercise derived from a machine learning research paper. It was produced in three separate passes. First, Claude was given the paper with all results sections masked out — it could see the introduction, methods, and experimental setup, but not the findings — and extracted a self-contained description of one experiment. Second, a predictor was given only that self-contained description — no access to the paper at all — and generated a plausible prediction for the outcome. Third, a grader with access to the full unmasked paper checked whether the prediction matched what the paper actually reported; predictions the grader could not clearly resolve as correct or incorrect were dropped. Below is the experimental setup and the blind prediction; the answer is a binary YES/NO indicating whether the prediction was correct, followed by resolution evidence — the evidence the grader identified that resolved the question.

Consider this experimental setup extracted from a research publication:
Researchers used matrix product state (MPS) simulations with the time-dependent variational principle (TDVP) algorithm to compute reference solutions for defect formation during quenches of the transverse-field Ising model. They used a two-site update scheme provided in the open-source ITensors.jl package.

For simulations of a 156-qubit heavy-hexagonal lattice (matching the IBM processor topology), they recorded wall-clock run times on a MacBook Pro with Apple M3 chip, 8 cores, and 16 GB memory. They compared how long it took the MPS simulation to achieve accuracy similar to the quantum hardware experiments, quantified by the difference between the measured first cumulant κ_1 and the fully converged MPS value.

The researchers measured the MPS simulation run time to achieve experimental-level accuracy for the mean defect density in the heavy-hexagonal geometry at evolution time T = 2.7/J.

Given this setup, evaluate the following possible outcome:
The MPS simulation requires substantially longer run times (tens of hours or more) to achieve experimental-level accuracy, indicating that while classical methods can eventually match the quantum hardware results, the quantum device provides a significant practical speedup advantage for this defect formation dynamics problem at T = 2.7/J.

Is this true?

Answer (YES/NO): NO